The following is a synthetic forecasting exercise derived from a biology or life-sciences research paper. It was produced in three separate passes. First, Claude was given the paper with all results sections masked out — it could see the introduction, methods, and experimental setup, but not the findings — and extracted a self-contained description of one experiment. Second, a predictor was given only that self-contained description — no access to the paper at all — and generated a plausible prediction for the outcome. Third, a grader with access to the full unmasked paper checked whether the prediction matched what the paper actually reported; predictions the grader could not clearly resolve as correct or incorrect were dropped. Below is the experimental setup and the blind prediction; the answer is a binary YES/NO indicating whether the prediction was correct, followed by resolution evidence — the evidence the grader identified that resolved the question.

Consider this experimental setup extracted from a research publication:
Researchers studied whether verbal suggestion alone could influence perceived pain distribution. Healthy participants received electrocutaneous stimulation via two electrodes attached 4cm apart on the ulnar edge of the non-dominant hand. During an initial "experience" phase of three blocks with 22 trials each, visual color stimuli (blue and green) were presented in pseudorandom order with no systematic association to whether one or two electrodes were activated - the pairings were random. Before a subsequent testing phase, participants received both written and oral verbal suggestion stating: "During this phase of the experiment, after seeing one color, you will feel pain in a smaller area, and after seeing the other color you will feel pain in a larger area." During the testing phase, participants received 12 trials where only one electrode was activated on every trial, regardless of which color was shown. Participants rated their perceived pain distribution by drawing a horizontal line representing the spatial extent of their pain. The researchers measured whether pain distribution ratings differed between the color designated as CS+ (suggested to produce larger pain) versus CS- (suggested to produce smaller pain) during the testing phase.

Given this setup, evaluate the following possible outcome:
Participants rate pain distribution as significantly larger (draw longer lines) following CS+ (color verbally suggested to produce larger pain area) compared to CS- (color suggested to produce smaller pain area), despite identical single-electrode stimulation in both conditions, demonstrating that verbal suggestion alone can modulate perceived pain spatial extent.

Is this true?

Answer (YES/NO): YES